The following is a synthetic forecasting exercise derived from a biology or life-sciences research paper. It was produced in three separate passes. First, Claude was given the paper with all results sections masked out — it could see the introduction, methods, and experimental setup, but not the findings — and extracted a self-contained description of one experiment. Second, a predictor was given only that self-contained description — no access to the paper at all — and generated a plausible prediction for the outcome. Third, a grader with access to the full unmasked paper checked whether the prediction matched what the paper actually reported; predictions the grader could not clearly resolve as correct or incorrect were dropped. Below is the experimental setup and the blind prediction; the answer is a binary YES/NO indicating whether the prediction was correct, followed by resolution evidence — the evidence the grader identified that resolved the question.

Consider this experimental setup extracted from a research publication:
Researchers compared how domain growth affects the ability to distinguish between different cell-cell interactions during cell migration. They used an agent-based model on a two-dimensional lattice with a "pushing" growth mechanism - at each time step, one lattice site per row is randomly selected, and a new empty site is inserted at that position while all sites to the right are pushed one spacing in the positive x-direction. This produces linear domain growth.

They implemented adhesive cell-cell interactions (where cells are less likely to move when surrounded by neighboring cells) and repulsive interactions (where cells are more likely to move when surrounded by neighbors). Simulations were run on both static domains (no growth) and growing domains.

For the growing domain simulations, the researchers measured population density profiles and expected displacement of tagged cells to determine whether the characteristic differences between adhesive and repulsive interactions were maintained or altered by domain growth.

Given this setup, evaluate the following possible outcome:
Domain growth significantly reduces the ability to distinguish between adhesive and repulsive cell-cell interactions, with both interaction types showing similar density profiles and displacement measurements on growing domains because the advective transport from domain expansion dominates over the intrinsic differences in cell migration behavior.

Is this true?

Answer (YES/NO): NO